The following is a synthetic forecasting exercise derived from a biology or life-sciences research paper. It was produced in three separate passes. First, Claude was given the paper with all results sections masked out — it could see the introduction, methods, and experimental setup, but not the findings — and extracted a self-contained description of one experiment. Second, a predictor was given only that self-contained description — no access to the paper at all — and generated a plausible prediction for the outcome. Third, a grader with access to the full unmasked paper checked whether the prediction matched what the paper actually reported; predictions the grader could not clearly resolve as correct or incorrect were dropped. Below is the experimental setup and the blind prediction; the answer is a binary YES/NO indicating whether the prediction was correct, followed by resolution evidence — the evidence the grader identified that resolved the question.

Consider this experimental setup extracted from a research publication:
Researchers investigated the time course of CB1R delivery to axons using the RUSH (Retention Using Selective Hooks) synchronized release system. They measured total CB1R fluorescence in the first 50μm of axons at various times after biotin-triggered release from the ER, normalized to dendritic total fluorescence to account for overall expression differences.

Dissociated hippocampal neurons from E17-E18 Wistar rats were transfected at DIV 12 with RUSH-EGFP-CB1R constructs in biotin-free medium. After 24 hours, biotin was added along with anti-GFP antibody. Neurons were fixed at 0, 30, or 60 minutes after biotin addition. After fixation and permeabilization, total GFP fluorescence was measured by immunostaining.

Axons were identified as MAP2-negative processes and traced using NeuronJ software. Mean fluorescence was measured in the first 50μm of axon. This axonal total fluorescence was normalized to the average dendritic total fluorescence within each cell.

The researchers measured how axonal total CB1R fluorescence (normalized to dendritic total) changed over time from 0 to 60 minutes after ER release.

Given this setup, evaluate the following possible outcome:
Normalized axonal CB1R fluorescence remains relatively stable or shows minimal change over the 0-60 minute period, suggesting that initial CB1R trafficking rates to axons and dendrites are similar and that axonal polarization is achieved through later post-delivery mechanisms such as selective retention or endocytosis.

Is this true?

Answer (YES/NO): NO